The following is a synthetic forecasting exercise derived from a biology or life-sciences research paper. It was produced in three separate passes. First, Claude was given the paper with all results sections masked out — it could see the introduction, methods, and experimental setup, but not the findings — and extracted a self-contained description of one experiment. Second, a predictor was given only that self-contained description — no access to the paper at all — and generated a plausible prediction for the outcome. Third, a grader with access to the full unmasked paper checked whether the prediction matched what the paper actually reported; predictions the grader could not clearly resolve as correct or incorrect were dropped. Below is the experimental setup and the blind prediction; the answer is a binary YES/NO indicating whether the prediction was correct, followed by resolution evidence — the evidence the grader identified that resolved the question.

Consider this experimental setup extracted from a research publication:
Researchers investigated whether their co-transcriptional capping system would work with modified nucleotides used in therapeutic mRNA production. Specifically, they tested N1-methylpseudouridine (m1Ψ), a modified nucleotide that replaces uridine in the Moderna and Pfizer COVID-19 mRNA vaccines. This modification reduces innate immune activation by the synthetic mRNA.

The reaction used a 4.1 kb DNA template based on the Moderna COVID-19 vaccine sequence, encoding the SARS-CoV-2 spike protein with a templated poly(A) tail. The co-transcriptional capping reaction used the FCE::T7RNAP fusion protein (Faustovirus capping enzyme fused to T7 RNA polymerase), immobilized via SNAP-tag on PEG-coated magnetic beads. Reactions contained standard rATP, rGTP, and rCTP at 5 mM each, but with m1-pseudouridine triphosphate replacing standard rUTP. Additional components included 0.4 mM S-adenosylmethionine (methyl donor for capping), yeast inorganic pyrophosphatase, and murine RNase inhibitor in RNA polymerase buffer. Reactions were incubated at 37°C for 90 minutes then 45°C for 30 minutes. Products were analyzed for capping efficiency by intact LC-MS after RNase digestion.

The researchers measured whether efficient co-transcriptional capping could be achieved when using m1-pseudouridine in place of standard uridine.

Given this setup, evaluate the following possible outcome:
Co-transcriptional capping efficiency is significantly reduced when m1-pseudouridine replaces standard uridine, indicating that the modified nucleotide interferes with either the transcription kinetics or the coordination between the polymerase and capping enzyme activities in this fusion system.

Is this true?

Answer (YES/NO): NO